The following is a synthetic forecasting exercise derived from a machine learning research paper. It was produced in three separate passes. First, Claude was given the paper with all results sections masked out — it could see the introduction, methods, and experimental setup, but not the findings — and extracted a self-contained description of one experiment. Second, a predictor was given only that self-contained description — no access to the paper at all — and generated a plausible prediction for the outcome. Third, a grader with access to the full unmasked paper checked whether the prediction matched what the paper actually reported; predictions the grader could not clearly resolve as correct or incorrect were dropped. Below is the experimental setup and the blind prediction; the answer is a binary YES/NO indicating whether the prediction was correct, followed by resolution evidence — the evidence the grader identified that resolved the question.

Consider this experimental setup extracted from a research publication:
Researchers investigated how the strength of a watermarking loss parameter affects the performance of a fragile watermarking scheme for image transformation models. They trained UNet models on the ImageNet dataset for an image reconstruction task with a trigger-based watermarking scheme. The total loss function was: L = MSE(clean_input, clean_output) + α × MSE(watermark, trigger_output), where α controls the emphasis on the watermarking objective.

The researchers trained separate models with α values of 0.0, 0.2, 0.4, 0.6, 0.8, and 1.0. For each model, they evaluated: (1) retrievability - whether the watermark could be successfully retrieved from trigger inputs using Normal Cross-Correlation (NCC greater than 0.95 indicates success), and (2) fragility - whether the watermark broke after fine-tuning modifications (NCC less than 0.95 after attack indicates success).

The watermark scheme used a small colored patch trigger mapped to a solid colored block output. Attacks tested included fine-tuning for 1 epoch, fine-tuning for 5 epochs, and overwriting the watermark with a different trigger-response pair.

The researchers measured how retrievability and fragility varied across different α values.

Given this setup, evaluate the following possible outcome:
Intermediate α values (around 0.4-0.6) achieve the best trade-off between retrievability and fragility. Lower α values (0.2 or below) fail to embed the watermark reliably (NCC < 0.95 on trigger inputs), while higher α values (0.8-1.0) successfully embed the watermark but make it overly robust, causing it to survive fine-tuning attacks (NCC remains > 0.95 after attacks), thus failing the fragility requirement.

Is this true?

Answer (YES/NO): NO